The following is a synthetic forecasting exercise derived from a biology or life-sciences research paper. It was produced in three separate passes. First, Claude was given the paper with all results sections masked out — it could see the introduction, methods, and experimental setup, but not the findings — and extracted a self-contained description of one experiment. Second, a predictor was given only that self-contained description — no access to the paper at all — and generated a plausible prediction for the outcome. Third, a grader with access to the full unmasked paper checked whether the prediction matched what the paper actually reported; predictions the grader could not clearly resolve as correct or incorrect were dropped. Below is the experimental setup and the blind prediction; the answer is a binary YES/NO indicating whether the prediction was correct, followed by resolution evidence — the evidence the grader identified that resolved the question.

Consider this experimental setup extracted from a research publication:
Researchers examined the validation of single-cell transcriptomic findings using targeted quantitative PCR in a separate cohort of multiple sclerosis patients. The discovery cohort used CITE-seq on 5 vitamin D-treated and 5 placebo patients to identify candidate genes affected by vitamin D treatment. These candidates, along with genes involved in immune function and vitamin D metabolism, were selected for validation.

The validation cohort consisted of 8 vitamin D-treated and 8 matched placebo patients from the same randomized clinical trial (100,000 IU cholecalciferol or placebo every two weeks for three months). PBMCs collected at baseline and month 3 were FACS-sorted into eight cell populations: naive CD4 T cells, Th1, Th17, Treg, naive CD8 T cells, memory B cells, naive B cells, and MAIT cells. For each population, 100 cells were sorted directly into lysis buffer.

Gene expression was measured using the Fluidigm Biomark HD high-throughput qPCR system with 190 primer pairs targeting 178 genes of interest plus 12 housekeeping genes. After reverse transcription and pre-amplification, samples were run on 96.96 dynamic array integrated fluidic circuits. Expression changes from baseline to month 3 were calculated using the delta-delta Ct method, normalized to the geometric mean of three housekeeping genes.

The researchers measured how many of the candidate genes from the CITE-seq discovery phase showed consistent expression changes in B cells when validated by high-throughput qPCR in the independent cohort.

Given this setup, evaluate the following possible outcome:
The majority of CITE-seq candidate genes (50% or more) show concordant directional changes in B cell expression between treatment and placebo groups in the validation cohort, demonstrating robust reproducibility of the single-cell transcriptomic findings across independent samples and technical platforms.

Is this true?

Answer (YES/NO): NO